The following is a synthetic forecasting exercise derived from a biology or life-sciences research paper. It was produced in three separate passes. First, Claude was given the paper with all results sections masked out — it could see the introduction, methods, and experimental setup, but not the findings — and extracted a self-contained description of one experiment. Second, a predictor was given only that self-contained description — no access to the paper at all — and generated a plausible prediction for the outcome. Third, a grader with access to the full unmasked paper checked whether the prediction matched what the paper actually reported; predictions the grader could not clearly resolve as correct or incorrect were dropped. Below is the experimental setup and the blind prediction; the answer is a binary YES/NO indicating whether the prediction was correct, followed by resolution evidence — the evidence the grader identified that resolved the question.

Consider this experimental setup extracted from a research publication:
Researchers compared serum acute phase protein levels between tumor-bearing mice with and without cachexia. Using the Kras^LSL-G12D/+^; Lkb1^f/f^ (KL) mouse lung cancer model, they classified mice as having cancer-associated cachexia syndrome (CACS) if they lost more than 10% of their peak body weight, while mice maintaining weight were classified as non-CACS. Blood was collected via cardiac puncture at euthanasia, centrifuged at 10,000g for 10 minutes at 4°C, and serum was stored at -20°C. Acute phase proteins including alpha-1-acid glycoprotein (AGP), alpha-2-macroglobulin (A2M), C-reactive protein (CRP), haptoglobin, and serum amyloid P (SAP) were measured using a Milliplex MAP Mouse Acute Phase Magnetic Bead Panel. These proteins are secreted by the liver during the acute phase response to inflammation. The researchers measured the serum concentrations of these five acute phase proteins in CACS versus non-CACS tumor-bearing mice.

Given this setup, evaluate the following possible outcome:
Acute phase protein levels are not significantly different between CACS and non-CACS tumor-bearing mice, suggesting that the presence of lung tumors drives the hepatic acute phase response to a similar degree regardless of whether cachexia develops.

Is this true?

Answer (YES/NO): NO